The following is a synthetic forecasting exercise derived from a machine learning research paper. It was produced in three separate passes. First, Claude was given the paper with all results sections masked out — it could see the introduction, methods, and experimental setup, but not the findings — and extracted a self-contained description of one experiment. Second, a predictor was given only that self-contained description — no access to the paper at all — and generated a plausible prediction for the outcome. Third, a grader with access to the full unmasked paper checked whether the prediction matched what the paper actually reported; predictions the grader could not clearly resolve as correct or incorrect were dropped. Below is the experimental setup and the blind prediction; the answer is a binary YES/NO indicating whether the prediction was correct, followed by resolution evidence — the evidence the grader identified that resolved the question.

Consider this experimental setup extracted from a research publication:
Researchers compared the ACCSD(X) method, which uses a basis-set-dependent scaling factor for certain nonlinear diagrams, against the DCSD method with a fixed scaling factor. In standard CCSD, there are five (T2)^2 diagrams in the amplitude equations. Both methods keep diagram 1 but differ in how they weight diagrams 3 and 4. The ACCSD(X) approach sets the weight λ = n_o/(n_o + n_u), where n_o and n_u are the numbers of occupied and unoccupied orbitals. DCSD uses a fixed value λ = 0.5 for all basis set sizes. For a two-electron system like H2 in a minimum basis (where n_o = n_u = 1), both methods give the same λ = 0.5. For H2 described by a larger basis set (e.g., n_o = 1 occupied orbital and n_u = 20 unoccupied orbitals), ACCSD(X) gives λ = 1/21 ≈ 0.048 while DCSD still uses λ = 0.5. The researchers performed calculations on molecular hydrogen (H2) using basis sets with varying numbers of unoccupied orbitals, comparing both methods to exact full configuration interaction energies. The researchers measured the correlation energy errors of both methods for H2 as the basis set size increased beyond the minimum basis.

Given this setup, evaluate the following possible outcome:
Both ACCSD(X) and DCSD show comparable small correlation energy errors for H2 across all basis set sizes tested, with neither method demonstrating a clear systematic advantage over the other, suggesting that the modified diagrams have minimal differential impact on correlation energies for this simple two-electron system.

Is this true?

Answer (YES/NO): NO